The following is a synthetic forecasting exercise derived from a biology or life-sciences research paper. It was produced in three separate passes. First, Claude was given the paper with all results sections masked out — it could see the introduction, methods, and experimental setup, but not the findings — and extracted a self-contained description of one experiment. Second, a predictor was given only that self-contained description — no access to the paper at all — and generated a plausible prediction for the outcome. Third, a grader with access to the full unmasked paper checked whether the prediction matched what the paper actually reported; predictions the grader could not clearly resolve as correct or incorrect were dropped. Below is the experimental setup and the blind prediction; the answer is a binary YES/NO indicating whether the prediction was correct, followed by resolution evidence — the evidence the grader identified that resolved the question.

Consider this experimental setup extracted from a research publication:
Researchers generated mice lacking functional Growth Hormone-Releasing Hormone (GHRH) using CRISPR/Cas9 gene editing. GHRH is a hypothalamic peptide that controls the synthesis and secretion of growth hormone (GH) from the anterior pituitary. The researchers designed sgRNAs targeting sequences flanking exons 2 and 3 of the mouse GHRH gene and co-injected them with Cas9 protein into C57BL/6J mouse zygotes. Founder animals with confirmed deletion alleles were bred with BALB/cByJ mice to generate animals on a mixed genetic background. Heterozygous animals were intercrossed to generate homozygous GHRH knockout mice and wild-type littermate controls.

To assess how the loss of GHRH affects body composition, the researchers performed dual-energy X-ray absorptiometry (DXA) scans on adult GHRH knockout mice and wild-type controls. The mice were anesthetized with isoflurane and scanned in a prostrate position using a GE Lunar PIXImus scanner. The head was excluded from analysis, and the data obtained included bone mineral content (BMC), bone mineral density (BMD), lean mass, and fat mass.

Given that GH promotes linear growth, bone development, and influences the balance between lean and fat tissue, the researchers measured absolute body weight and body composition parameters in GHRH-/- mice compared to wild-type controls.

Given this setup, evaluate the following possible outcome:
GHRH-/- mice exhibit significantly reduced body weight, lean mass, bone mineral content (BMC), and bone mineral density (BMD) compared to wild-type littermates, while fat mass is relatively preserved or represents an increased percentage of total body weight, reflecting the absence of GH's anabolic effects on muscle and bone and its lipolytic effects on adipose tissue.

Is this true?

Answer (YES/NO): YES